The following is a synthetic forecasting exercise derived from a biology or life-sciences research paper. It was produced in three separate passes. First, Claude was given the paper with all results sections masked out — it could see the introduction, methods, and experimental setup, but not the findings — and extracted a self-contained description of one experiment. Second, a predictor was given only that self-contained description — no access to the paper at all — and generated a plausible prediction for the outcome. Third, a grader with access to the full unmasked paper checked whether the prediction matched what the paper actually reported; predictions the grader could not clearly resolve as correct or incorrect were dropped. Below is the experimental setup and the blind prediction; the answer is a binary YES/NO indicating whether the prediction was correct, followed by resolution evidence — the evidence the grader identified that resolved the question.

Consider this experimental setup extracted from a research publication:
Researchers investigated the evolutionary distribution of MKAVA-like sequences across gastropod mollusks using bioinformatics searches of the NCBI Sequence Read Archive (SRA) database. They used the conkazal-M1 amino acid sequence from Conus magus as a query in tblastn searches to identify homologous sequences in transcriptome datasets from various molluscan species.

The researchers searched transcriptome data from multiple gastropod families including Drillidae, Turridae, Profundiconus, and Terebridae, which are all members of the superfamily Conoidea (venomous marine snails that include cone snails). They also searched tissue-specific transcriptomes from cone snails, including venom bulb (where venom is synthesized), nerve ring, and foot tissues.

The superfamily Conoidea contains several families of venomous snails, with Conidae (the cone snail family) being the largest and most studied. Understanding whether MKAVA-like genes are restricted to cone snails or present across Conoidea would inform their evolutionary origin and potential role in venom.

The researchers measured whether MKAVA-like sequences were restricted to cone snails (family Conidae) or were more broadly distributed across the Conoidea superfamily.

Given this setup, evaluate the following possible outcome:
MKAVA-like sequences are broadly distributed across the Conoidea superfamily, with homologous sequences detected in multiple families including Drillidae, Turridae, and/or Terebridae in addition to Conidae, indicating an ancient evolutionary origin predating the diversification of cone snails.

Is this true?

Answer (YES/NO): YES